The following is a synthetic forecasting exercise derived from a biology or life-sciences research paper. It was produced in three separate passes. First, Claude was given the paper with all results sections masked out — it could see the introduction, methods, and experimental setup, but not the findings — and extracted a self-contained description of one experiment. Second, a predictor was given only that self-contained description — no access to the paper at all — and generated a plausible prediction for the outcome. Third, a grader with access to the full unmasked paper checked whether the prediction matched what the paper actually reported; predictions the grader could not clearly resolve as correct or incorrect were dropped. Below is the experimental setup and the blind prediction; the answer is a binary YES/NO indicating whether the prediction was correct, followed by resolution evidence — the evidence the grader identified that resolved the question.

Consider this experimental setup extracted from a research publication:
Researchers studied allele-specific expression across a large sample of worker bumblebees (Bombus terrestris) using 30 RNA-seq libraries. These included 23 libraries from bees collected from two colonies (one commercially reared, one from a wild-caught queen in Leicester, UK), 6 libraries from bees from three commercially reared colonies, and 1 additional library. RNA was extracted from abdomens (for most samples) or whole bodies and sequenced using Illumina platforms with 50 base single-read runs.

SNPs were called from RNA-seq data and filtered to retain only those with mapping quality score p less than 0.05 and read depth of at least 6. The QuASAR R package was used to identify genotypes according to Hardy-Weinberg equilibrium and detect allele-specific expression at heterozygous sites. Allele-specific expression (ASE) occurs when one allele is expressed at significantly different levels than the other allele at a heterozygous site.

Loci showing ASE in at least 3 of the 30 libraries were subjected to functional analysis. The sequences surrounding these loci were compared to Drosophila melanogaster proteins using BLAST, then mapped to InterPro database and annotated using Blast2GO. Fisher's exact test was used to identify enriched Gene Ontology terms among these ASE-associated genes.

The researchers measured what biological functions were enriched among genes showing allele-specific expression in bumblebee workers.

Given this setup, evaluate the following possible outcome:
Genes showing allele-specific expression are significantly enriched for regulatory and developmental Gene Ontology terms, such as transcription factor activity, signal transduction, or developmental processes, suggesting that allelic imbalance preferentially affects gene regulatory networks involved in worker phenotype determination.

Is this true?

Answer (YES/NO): YES